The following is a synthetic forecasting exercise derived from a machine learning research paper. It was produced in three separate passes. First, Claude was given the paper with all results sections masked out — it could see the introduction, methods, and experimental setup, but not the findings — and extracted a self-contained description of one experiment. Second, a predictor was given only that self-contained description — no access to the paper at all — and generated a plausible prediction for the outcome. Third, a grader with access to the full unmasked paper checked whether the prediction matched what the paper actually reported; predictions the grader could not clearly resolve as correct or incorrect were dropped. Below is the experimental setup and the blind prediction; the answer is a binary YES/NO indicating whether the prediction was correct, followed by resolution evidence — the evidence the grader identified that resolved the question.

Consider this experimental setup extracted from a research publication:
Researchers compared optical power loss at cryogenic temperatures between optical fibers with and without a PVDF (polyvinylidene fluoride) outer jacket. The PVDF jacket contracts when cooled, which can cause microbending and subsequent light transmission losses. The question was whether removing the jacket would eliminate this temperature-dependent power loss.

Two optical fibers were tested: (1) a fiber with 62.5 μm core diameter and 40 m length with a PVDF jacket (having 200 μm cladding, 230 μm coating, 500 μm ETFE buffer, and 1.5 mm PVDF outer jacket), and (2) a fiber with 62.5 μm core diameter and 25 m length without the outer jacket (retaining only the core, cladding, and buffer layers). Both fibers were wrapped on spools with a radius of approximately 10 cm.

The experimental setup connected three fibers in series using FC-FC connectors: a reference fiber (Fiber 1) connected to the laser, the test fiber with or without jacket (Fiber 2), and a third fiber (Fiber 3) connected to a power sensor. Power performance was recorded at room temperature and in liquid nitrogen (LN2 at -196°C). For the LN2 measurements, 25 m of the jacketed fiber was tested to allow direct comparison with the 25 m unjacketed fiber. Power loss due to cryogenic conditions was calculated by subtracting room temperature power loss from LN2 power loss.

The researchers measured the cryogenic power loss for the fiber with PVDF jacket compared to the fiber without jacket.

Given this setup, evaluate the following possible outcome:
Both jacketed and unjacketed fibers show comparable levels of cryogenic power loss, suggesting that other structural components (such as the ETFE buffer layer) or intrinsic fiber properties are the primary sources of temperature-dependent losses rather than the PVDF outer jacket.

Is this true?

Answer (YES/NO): NO